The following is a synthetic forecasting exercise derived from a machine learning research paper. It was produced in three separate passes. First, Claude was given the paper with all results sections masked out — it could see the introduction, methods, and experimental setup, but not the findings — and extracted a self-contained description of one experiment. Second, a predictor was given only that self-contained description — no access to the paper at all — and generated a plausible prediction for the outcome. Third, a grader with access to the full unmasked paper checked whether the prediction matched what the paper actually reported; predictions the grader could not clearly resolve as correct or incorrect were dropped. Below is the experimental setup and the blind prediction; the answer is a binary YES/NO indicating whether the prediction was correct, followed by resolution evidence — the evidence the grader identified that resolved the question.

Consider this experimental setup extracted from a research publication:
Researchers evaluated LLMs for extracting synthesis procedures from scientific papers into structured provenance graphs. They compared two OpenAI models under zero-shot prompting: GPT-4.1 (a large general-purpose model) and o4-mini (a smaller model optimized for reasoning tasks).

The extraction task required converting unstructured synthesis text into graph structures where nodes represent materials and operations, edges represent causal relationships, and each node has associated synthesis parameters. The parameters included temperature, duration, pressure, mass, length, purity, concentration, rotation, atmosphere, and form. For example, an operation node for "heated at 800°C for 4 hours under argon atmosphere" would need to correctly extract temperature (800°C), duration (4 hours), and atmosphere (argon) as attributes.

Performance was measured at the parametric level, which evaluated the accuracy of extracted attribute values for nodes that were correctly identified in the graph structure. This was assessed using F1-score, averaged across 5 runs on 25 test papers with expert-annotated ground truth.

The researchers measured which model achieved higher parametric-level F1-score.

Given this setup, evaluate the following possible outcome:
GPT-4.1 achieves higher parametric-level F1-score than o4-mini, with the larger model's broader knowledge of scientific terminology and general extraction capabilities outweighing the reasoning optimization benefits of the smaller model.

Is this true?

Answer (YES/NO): NO